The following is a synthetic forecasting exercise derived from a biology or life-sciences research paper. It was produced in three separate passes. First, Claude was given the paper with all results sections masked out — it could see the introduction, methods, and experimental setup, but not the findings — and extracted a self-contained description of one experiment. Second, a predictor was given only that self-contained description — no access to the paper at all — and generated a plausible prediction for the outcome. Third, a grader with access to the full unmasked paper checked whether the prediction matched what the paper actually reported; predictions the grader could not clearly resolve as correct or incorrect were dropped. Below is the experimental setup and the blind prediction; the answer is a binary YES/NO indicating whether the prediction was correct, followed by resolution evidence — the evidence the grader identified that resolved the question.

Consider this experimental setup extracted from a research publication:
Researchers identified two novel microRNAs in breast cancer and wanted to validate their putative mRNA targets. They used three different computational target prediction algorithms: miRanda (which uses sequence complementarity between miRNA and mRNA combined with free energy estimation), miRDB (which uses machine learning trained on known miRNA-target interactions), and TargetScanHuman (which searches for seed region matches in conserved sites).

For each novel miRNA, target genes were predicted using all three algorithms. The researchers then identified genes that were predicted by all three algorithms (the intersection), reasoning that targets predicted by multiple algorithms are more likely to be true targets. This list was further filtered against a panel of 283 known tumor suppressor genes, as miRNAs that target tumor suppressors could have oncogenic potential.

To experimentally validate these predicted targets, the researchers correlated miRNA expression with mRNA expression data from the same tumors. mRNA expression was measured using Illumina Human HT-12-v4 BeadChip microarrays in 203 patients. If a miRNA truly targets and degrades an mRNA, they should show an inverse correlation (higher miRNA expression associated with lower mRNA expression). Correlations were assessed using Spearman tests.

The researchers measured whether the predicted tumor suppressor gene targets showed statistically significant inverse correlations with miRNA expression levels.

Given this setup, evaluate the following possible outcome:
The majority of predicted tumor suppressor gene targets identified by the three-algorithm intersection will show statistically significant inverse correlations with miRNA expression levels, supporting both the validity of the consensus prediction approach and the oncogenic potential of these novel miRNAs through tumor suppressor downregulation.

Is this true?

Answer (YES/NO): NO